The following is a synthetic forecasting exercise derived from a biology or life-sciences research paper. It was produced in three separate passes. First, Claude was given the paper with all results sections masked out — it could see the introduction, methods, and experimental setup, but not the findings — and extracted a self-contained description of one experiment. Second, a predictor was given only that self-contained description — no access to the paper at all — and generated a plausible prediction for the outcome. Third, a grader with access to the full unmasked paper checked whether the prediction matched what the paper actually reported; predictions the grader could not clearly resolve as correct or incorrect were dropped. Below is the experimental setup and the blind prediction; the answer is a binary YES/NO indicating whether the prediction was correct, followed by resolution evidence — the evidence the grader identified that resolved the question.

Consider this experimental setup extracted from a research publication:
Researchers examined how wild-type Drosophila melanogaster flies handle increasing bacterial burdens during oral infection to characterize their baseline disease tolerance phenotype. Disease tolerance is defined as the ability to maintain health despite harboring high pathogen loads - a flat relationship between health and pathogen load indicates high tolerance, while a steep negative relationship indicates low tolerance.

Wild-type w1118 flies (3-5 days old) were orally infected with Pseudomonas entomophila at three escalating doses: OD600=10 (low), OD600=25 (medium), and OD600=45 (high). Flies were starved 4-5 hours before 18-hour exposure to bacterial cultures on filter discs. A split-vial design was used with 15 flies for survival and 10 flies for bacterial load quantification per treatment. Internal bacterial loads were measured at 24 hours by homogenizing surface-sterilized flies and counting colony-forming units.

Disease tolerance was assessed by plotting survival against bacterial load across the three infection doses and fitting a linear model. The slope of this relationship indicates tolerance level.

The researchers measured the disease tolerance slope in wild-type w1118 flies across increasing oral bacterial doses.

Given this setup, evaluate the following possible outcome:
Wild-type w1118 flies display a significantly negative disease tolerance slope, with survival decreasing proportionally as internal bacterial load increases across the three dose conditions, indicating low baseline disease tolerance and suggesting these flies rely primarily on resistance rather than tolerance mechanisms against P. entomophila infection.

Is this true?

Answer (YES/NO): NO